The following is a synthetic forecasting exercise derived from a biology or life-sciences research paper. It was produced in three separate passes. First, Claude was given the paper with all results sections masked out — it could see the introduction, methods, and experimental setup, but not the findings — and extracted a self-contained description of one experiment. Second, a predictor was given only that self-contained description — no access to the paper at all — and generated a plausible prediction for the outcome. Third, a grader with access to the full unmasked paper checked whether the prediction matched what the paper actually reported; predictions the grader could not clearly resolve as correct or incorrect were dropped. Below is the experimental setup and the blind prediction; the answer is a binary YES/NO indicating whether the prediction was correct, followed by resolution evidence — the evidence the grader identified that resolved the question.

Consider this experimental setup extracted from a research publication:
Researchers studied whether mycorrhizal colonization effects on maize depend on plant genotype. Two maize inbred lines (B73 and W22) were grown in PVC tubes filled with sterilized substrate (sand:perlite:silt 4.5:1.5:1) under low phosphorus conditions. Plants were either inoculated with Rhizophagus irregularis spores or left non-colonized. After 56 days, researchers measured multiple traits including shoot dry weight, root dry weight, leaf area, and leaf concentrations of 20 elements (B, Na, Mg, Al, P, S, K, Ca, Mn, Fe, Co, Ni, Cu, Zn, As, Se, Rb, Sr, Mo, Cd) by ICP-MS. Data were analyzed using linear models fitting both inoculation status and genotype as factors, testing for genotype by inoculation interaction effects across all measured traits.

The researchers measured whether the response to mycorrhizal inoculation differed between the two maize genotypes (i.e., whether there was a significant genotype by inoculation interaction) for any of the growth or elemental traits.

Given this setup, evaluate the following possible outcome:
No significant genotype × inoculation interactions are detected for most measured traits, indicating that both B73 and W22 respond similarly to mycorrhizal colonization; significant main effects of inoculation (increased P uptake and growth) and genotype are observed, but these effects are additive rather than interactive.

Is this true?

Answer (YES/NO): YES